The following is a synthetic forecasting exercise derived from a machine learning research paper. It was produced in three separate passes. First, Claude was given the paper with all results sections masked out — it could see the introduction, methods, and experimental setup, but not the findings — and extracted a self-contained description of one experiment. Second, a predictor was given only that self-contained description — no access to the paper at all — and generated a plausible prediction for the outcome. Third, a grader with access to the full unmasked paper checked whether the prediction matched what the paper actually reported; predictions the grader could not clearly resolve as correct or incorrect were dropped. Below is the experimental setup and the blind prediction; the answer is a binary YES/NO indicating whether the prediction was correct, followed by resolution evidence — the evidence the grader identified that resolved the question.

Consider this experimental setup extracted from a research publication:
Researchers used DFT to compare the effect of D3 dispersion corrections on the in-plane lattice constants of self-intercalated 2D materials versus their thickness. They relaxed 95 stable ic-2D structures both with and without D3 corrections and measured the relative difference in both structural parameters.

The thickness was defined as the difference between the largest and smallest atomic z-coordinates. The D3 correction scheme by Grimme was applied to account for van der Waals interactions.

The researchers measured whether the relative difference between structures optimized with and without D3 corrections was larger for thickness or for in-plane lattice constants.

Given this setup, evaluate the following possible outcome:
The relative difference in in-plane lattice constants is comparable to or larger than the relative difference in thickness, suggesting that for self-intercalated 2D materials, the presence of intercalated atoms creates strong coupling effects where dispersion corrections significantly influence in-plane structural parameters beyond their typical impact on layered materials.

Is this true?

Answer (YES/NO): NO